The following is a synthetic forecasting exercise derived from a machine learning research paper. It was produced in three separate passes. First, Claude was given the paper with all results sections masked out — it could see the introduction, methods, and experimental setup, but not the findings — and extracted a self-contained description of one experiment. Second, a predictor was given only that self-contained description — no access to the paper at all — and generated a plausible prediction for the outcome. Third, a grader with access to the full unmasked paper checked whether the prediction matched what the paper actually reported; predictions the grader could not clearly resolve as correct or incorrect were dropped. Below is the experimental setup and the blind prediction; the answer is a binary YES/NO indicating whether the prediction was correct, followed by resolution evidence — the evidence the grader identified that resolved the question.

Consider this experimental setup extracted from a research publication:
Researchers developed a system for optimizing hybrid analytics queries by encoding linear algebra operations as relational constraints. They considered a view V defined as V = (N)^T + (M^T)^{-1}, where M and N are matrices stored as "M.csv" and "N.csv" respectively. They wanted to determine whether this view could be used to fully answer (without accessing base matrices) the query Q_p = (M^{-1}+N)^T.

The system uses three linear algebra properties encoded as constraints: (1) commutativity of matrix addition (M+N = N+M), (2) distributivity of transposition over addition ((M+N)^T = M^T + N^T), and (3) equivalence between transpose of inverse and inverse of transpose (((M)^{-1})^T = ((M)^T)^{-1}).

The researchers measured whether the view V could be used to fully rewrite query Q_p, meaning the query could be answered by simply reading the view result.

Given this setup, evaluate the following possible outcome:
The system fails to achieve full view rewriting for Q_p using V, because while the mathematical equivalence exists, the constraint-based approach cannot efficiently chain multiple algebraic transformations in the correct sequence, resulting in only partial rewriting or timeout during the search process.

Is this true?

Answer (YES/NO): NO